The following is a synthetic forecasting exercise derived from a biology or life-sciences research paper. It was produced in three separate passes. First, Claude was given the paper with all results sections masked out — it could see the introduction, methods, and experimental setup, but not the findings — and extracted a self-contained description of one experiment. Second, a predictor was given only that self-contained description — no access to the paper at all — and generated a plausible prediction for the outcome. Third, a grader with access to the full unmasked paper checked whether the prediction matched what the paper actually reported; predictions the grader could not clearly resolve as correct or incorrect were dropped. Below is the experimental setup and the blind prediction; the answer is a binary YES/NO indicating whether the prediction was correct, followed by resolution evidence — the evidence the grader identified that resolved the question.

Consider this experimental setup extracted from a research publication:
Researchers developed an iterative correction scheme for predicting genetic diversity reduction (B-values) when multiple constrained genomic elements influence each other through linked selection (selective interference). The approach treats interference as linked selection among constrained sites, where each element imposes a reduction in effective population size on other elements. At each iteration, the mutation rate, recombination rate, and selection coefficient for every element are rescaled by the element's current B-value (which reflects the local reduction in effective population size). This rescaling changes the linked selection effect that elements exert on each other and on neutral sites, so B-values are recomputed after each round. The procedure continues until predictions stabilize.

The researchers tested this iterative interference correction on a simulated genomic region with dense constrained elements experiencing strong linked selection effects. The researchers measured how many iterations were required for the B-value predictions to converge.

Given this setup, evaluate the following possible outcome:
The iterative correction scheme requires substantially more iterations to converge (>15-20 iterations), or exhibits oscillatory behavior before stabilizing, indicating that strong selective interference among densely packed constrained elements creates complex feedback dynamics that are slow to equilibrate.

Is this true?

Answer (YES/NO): NO